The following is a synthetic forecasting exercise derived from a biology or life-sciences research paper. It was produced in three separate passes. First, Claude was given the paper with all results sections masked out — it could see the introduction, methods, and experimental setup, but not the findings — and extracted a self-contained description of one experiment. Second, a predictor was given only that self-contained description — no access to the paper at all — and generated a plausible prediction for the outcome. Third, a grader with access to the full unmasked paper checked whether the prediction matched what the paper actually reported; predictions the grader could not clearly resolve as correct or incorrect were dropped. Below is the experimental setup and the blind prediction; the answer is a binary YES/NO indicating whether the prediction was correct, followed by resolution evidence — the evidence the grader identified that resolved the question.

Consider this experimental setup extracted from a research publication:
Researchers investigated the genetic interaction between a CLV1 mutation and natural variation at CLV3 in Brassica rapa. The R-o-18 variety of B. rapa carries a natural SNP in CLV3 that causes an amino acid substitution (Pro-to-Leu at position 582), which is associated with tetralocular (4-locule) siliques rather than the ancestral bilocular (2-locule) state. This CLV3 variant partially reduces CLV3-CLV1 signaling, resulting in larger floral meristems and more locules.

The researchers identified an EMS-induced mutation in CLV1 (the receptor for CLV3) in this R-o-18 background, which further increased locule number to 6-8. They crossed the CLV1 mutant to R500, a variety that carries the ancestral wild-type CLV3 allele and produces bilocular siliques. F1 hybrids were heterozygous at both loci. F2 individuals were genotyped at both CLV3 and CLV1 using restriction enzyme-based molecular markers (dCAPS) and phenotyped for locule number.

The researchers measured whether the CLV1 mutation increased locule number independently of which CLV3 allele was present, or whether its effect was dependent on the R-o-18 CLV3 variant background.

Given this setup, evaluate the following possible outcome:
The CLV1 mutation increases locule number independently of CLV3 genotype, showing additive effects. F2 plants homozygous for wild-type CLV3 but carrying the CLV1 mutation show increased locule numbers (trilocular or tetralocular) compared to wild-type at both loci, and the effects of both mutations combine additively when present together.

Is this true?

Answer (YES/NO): NO